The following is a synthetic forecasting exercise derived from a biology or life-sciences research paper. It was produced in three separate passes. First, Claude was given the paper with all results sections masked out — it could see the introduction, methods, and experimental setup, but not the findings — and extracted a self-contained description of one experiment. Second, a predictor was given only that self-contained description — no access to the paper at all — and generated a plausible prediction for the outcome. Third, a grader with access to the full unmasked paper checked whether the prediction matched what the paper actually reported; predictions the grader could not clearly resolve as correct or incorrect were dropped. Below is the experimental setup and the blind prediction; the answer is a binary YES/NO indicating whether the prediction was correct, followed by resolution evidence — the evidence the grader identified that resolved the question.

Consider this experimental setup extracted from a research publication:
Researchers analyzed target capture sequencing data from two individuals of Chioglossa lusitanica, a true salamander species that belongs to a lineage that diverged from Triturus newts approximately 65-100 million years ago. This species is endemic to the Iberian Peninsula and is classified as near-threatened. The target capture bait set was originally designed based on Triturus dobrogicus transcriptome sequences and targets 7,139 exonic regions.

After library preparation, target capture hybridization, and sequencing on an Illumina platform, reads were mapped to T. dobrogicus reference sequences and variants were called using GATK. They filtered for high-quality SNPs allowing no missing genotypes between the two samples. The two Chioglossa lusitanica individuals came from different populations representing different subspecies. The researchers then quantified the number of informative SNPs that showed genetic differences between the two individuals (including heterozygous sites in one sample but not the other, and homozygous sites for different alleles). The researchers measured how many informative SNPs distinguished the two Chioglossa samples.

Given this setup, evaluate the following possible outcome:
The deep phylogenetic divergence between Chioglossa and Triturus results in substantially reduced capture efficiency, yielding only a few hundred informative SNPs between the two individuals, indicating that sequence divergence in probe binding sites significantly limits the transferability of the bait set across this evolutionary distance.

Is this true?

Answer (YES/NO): NO